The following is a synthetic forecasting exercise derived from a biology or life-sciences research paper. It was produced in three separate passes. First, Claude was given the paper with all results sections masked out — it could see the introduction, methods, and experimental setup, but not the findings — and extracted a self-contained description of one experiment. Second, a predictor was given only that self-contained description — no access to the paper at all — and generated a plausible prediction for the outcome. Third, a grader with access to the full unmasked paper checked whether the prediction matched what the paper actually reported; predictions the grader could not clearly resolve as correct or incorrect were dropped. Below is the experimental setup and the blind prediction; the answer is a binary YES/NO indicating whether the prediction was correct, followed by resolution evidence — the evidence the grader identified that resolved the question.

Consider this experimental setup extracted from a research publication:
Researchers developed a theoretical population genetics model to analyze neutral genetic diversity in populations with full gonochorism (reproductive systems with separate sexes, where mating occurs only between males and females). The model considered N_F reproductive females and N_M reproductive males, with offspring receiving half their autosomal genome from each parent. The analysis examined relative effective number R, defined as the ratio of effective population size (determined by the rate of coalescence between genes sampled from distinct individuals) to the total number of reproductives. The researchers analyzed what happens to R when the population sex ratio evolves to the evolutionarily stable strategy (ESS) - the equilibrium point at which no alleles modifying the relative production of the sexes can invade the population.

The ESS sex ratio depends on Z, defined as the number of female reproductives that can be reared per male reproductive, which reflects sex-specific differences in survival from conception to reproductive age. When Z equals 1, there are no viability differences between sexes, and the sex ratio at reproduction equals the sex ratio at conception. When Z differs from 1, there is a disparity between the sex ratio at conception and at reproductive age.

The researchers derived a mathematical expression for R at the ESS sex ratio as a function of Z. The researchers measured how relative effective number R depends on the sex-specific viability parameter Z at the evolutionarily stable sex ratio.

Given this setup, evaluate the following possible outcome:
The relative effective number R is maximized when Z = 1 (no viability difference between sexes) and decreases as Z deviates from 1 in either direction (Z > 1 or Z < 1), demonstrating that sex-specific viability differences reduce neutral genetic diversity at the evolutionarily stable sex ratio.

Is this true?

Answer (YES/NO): YES